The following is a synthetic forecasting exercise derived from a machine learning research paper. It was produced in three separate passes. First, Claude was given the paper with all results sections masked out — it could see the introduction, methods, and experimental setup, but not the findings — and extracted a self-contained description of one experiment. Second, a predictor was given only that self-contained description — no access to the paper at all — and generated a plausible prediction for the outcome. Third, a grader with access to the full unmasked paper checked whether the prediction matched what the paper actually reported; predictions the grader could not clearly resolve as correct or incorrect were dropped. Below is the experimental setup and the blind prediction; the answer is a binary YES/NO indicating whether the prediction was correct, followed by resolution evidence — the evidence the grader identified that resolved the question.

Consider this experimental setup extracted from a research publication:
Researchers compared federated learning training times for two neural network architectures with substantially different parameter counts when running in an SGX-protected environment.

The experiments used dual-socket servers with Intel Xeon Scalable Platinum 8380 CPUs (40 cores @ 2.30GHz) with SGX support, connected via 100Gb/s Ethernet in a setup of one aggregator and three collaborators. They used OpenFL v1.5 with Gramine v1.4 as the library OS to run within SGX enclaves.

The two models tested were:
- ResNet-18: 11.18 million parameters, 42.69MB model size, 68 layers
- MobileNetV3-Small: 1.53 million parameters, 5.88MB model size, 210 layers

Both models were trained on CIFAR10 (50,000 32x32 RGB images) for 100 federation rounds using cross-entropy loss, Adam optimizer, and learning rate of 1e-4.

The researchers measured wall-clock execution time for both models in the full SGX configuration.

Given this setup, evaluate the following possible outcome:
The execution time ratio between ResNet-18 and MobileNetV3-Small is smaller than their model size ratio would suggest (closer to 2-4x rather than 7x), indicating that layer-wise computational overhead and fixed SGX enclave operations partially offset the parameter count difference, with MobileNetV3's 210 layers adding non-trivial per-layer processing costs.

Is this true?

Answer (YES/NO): NO